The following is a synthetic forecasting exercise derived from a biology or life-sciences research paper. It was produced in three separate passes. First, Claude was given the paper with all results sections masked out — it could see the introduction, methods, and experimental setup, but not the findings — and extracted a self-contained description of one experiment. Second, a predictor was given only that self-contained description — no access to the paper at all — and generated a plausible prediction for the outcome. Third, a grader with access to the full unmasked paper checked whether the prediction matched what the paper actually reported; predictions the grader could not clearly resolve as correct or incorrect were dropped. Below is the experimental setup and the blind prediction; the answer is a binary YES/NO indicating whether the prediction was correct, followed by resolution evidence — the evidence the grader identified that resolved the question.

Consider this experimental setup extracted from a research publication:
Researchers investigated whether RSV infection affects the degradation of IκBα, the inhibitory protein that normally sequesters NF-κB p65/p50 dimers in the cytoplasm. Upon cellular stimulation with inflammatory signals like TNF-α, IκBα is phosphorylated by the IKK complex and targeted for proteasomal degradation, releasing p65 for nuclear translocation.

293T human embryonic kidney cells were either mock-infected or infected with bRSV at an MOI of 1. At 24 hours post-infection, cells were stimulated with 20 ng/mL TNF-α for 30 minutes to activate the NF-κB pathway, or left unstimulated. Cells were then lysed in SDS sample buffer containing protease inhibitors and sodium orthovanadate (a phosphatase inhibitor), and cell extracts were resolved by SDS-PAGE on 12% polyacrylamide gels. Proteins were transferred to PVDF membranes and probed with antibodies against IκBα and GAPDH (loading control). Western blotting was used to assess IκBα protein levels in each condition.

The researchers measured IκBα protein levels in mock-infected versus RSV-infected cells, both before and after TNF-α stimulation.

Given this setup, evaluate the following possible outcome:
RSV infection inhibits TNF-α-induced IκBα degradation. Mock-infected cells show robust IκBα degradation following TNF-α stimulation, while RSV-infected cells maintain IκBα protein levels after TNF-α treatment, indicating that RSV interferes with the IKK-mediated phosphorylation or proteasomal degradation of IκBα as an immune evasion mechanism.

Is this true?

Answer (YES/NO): NO